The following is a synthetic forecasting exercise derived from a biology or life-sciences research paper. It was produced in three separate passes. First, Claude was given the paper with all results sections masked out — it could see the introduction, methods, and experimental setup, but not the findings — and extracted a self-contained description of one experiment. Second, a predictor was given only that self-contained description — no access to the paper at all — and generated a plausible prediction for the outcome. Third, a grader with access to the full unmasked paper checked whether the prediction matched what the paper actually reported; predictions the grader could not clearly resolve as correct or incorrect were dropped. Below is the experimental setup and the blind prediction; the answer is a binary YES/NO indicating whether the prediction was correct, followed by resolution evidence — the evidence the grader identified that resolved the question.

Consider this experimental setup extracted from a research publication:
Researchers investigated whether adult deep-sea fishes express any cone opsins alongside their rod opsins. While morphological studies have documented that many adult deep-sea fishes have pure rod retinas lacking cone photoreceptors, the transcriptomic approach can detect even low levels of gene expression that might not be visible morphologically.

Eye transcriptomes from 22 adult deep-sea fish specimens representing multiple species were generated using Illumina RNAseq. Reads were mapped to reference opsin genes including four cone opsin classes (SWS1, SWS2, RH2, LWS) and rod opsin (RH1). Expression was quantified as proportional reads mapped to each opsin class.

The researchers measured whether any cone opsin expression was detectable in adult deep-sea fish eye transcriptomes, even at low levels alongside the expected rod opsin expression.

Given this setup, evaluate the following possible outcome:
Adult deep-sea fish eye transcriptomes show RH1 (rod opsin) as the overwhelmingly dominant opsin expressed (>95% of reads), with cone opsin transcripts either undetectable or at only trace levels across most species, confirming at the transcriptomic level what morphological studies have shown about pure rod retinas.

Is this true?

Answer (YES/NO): NO